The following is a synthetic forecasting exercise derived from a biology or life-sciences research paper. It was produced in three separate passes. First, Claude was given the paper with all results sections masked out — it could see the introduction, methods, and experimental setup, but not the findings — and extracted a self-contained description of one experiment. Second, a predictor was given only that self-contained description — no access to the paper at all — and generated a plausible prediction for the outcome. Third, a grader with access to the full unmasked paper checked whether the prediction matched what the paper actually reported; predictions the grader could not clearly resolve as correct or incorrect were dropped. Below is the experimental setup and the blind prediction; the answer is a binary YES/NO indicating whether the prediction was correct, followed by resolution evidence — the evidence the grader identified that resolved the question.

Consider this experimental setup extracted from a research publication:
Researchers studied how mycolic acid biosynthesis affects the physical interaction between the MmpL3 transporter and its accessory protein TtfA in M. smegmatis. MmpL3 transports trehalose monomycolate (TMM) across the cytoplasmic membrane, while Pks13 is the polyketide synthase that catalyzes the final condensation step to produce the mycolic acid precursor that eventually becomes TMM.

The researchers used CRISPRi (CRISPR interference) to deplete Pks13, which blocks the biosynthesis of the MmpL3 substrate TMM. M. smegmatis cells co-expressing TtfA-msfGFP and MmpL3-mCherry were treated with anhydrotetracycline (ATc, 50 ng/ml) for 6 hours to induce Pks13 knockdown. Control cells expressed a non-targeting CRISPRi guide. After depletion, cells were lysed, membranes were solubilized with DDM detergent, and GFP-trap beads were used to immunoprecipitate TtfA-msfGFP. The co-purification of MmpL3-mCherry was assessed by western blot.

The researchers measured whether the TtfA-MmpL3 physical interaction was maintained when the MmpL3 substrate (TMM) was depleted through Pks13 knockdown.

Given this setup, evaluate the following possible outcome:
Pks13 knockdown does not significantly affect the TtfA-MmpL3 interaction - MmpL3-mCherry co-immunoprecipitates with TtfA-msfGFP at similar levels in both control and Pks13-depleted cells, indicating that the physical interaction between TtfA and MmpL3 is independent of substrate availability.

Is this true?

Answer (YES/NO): YES